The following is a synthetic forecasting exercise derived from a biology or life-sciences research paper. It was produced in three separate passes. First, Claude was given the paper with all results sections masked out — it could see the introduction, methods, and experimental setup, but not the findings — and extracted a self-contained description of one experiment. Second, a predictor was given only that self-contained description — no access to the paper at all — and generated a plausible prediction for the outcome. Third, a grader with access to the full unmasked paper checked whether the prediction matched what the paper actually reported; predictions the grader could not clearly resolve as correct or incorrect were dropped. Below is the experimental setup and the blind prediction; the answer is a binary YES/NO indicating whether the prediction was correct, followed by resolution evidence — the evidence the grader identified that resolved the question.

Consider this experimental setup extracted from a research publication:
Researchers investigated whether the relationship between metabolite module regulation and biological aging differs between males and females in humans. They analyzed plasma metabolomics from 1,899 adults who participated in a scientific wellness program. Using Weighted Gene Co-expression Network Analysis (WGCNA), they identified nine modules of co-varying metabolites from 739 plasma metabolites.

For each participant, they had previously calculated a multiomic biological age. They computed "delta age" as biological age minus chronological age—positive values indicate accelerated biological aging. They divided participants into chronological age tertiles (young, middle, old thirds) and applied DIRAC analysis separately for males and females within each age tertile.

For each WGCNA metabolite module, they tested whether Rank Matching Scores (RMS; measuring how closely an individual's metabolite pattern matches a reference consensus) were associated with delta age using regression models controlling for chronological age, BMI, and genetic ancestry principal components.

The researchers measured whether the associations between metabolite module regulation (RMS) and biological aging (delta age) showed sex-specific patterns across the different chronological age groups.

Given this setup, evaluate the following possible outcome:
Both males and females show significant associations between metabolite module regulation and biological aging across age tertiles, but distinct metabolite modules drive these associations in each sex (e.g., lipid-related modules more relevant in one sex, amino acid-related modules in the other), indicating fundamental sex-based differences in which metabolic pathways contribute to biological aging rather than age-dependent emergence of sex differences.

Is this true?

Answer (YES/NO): NO